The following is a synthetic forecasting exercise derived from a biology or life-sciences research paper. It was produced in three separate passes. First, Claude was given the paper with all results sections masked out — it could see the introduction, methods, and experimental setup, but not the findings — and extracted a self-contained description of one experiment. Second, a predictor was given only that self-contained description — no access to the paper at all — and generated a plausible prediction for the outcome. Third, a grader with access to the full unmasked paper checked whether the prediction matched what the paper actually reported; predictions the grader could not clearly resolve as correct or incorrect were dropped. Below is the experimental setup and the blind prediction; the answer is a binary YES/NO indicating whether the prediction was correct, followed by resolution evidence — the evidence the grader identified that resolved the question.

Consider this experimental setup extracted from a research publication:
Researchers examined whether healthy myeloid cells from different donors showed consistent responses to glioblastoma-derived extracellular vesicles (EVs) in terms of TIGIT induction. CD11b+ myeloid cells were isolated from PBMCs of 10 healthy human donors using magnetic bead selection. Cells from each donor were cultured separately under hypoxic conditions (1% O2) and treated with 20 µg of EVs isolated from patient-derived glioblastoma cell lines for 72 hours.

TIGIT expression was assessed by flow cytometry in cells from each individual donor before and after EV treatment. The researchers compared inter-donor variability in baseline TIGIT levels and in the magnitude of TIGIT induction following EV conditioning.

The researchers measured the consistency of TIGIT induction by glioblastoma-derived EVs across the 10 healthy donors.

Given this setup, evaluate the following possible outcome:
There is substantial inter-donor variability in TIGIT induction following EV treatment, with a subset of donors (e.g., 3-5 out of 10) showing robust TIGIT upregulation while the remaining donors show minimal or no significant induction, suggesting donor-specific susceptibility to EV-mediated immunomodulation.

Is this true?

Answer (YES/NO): NO